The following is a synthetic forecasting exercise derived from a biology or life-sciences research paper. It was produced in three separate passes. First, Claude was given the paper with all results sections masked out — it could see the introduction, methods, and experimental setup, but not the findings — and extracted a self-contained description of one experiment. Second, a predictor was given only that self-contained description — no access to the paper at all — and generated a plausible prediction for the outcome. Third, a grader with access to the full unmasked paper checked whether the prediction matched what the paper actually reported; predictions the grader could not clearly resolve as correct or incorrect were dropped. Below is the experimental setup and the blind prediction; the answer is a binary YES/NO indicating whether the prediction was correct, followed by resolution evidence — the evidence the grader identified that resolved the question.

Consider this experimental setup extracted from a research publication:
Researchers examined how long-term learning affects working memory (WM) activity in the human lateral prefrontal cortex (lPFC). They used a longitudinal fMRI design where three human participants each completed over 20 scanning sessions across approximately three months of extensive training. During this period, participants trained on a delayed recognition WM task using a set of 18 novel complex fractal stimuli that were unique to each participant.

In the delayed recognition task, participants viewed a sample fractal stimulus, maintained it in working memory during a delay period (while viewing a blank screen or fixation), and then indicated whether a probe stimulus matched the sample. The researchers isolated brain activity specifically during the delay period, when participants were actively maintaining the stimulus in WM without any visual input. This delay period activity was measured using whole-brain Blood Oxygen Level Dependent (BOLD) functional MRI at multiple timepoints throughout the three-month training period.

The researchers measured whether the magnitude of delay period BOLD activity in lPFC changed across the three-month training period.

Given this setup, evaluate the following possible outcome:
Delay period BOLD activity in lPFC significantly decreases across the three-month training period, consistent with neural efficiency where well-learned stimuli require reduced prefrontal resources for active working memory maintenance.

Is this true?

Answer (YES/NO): NO